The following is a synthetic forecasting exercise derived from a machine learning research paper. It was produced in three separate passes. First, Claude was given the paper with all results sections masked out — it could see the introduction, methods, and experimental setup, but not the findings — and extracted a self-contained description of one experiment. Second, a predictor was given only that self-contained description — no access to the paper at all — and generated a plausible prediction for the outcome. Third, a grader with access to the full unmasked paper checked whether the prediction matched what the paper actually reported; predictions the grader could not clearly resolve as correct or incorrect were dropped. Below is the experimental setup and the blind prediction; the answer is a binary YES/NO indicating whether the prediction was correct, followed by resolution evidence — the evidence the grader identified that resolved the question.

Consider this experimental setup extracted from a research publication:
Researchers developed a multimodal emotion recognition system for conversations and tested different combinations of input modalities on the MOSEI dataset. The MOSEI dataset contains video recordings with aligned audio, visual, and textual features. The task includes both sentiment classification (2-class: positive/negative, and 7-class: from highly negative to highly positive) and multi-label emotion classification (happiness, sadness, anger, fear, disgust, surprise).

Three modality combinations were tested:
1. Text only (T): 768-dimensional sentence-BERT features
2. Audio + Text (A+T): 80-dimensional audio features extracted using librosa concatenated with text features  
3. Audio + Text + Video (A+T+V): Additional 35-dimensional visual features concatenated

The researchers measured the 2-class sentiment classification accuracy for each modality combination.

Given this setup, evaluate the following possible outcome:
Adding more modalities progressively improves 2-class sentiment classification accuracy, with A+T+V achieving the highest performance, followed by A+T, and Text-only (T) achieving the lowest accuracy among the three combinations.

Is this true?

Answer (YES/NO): NO